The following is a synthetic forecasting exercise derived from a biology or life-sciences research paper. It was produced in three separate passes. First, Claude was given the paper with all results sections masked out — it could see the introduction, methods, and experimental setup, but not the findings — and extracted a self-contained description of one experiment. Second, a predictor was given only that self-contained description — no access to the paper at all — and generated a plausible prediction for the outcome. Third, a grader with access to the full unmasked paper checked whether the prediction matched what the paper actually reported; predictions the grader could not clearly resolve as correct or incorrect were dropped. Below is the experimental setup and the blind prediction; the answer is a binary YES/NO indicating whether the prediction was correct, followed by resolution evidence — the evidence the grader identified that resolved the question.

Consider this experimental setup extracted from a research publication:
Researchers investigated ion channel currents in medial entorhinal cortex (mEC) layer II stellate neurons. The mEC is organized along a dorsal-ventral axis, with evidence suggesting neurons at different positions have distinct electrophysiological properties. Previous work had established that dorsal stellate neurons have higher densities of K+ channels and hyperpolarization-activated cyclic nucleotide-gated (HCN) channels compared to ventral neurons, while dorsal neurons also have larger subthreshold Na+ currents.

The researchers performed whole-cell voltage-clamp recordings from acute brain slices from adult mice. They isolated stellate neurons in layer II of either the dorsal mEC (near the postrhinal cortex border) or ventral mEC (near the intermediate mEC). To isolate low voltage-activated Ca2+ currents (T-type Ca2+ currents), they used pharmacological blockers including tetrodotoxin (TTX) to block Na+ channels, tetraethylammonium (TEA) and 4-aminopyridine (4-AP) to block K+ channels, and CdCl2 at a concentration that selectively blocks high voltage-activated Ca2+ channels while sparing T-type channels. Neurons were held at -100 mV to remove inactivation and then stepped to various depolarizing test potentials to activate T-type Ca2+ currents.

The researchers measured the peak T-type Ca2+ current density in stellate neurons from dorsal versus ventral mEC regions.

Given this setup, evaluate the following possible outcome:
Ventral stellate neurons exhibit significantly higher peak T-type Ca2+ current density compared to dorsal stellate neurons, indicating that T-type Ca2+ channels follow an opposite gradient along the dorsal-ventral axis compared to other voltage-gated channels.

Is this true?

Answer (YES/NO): YES